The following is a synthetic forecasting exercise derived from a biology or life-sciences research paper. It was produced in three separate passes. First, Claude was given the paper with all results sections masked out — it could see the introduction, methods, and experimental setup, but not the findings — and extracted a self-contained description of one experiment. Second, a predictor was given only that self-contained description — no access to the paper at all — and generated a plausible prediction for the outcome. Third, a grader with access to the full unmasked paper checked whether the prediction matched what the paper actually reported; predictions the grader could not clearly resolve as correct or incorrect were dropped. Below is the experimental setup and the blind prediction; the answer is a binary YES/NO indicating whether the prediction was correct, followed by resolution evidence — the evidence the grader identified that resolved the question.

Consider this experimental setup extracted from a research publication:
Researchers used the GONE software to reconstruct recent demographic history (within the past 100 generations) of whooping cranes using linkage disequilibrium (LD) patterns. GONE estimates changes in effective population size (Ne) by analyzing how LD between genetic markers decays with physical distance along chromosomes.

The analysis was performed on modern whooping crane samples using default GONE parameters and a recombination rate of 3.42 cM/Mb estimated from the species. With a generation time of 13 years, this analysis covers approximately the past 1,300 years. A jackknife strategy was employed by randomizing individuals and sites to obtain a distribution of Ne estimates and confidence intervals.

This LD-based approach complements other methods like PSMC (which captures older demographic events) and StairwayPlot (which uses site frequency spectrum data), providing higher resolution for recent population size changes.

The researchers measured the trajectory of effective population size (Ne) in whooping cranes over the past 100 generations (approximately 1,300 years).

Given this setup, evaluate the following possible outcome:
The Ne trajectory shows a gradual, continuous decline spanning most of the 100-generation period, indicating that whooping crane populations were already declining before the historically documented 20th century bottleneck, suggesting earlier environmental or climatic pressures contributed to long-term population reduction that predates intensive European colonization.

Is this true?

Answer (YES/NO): NO